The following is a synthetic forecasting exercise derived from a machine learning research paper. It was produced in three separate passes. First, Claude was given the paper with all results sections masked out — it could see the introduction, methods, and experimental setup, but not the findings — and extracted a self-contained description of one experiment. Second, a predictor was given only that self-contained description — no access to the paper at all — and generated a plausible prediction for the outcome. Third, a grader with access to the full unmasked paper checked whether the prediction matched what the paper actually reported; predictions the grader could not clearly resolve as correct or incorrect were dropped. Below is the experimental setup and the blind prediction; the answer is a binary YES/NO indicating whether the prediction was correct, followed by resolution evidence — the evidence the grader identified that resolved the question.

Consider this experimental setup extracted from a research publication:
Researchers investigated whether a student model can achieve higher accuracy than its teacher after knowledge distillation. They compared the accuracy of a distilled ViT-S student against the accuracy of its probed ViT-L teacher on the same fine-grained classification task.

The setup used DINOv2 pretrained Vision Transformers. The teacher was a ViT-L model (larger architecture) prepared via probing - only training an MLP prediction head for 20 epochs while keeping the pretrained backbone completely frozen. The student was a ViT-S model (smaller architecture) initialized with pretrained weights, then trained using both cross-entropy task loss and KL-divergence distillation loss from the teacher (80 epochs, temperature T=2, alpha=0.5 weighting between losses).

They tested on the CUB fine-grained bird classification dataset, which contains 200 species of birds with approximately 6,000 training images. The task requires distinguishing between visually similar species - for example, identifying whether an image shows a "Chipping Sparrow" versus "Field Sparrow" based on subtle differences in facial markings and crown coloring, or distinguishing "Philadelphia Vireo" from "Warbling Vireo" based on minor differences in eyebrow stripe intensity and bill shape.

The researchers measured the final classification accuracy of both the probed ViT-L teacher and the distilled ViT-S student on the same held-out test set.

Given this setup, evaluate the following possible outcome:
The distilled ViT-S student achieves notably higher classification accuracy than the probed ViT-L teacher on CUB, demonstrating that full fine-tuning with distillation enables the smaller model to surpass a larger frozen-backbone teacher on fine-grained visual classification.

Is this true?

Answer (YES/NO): NO